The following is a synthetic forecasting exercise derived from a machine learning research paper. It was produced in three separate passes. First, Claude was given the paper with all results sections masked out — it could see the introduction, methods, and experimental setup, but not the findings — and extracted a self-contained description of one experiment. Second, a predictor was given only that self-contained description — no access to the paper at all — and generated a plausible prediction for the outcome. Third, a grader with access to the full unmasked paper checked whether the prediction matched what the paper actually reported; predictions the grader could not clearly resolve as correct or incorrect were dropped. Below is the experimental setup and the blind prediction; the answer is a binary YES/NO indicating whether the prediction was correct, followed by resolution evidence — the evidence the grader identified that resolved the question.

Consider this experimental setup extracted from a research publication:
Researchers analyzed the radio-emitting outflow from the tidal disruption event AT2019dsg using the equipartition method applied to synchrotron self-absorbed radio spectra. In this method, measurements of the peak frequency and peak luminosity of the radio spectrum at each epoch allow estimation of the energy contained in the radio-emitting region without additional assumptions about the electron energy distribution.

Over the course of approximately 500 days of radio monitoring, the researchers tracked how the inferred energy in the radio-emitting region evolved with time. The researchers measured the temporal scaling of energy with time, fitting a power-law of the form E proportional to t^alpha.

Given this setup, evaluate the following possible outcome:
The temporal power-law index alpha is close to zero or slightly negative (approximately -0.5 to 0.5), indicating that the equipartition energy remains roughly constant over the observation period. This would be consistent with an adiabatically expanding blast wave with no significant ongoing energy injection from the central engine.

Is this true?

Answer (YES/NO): NO